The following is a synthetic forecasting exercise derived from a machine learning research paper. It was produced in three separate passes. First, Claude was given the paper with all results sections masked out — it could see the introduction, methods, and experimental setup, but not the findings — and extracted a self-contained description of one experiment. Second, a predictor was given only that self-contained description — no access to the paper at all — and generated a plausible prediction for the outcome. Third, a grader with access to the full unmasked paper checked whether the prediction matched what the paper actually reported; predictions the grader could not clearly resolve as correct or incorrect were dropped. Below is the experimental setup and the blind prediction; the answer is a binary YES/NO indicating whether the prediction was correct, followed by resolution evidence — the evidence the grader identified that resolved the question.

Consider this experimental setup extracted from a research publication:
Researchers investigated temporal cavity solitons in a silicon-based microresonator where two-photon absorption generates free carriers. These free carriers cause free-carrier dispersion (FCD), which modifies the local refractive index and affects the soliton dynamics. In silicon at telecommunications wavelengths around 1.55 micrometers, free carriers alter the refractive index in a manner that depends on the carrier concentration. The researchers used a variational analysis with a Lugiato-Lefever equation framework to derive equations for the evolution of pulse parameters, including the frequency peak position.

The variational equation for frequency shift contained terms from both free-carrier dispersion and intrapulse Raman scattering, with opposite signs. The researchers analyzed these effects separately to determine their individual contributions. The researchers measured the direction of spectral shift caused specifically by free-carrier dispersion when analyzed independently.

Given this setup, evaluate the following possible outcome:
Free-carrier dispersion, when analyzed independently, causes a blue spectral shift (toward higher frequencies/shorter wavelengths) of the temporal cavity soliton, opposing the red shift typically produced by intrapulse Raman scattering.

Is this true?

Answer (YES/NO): YES